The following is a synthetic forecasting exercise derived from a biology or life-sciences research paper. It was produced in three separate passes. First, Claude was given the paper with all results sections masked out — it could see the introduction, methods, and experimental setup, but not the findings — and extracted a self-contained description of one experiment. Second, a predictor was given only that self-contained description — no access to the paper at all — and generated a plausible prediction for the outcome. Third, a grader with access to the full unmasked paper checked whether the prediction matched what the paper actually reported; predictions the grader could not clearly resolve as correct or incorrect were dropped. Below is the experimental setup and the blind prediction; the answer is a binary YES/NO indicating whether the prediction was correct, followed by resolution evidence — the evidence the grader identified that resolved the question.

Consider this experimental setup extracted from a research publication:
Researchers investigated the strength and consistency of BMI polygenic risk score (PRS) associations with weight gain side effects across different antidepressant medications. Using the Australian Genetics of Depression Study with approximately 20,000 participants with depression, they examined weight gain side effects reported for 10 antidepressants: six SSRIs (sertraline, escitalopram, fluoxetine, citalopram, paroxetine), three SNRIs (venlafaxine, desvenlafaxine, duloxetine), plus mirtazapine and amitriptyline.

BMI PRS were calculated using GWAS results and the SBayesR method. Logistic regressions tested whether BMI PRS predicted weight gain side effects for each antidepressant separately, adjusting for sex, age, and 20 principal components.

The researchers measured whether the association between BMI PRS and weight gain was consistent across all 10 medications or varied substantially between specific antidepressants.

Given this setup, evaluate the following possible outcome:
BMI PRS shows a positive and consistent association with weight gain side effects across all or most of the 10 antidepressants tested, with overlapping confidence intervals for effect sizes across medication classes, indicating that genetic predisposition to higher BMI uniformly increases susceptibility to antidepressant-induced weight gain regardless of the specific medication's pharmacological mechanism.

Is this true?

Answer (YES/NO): YES